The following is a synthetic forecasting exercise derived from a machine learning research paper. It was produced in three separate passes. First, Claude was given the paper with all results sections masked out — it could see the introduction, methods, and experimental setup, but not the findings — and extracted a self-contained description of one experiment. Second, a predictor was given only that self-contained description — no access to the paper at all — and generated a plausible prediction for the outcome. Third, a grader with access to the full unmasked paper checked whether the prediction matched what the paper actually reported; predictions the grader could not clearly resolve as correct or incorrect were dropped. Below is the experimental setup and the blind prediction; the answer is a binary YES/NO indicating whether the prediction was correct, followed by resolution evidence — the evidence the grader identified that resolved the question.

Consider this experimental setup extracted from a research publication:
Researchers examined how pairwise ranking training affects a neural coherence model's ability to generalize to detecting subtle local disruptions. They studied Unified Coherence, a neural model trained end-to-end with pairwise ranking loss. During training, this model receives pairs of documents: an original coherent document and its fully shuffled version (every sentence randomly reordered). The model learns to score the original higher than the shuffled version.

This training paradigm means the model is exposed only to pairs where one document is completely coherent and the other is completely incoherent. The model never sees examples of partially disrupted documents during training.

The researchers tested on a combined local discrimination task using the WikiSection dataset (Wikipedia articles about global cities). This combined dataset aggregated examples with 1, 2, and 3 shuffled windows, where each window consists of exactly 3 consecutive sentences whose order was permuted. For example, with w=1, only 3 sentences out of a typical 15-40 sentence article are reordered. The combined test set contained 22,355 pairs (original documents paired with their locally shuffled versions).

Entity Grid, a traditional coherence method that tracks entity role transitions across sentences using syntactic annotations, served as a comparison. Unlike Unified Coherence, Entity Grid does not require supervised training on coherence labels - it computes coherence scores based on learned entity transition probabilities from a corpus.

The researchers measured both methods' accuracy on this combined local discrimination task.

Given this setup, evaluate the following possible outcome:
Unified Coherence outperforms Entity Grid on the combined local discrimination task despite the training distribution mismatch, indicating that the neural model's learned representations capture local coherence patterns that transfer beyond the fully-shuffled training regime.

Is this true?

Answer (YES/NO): YES